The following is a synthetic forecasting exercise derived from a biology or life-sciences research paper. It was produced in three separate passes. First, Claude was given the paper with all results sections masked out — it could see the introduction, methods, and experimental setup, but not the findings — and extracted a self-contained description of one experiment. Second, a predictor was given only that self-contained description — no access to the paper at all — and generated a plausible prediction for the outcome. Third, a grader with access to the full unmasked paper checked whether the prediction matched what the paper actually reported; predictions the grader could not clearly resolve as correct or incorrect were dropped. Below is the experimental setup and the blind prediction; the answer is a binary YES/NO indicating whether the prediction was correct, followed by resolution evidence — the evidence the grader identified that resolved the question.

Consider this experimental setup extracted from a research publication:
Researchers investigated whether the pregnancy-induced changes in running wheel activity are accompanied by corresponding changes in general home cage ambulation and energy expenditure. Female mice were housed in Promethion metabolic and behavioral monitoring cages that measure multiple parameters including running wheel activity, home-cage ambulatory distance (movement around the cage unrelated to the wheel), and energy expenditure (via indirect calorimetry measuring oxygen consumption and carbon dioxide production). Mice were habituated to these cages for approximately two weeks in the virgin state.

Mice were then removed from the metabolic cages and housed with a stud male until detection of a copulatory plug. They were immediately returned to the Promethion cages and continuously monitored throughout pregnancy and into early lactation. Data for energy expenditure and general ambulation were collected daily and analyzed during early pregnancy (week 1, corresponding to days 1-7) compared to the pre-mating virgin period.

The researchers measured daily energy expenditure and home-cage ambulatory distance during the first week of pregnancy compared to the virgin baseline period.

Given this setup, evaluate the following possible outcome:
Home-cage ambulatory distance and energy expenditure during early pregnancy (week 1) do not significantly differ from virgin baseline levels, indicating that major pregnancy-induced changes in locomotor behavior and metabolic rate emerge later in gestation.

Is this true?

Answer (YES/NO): NO